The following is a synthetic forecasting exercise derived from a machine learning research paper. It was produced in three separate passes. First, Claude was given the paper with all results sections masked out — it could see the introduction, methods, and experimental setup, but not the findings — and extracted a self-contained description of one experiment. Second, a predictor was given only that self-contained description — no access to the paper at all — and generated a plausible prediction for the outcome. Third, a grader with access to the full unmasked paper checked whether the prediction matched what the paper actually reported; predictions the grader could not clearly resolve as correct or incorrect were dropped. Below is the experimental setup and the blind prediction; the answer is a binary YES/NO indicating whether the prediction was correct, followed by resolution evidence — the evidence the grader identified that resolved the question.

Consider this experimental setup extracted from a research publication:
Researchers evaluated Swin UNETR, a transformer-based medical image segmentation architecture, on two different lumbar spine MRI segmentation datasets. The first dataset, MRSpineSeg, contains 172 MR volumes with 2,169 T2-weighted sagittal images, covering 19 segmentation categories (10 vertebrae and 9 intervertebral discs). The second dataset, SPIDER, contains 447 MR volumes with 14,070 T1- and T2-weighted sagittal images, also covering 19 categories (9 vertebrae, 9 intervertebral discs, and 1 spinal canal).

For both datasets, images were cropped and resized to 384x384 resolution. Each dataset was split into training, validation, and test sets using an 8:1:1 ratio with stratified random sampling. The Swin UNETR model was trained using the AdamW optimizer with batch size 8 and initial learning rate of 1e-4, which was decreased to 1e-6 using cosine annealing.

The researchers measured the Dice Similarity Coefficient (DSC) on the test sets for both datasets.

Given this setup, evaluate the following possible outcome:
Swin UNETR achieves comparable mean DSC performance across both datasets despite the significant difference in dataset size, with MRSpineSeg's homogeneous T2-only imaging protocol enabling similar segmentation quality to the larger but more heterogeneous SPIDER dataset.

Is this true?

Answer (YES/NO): YES